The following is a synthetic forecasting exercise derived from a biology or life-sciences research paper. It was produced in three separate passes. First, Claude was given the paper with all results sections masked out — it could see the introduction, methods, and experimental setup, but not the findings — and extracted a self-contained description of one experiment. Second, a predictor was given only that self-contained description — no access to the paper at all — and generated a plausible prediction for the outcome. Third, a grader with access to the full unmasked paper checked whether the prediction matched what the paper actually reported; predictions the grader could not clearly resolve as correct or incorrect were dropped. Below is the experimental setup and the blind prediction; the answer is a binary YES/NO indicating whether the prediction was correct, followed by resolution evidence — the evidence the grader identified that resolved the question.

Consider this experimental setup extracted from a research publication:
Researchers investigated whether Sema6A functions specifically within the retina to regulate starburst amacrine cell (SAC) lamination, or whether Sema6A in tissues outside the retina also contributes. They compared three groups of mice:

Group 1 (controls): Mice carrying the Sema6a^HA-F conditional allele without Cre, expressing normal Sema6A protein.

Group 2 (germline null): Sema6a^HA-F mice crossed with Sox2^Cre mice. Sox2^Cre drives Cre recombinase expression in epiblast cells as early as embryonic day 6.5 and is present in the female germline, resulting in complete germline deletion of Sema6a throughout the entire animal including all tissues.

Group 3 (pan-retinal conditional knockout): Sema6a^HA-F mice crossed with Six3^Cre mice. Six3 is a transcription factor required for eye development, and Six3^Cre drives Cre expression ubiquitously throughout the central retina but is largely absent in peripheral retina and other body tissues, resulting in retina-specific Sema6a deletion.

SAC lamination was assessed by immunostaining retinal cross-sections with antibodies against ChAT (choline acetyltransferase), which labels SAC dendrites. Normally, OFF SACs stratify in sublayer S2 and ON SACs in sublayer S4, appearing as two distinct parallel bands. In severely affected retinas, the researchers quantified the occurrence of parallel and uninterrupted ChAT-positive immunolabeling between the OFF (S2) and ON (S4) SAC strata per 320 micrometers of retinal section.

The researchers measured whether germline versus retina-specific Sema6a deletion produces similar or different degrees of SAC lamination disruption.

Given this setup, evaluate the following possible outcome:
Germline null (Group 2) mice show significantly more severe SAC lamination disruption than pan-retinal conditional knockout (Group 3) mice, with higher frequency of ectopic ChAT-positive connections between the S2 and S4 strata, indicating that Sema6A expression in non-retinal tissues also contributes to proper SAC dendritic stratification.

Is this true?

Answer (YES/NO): NO